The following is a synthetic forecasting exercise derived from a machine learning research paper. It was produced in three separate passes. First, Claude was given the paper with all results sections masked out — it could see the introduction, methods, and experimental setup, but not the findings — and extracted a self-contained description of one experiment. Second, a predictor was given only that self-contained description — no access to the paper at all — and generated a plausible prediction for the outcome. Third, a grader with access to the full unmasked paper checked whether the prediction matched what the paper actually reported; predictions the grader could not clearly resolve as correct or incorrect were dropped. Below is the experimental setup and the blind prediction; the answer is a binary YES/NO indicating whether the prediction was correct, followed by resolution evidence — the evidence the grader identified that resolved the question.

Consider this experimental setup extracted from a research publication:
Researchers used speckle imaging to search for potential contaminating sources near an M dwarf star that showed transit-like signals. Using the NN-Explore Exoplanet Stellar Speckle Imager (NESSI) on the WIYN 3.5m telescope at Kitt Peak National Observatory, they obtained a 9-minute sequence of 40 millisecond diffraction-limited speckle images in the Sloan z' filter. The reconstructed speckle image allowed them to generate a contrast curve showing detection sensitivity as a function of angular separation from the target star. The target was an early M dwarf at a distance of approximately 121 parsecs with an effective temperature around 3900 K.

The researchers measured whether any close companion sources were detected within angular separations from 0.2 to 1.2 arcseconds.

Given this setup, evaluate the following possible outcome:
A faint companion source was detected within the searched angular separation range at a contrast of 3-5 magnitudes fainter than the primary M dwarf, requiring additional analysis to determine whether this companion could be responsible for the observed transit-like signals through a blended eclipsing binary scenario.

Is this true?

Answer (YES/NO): NO